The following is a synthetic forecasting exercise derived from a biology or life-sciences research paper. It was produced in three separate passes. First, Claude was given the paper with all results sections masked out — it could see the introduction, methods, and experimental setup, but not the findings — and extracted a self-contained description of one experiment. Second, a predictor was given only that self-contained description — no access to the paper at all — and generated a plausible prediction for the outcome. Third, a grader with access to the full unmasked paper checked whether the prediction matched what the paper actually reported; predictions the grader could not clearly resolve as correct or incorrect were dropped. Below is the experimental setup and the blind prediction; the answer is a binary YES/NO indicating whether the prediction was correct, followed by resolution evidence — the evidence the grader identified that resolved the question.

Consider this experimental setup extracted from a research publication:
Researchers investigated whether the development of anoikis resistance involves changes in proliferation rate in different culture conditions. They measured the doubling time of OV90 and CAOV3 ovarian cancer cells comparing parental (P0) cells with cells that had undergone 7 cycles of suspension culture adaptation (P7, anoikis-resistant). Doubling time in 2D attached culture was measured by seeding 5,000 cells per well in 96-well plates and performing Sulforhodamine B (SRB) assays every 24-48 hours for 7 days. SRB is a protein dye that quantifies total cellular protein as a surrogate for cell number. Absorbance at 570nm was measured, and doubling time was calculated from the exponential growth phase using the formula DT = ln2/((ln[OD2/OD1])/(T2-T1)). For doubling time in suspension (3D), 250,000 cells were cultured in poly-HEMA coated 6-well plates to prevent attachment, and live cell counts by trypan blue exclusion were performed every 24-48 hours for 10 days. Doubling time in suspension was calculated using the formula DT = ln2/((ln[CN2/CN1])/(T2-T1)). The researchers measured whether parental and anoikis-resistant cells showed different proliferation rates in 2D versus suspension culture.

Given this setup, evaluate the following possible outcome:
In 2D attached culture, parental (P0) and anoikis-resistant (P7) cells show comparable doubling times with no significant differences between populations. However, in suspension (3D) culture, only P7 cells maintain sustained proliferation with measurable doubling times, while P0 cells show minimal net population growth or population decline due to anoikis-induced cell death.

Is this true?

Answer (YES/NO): NO